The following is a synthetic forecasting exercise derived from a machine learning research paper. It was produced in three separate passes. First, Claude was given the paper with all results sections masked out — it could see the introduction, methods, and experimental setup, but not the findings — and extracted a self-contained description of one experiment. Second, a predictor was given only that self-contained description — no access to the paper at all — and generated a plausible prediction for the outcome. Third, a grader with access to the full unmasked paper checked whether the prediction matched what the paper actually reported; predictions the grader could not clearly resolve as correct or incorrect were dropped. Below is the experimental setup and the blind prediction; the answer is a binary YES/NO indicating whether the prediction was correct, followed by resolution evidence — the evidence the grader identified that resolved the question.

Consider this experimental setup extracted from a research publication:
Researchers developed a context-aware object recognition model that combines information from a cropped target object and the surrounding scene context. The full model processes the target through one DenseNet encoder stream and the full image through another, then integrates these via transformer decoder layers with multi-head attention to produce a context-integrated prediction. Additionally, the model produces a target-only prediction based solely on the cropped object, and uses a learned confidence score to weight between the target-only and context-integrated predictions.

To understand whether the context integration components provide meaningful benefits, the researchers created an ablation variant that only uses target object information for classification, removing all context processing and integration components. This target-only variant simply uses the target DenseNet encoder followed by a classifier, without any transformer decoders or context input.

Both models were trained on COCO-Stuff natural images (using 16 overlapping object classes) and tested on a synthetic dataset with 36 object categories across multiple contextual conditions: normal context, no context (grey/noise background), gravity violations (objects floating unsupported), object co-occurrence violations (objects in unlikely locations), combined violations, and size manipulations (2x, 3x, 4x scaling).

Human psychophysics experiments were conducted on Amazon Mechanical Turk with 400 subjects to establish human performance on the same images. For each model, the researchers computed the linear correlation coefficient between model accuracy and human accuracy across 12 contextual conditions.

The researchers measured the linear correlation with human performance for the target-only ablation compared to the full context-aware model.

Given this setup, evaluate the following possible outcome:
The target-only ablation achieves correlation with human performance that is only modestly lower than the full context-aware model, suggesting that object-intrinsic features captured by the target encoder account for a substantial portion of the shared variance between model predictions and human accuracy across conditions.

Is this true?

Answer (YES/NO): NO